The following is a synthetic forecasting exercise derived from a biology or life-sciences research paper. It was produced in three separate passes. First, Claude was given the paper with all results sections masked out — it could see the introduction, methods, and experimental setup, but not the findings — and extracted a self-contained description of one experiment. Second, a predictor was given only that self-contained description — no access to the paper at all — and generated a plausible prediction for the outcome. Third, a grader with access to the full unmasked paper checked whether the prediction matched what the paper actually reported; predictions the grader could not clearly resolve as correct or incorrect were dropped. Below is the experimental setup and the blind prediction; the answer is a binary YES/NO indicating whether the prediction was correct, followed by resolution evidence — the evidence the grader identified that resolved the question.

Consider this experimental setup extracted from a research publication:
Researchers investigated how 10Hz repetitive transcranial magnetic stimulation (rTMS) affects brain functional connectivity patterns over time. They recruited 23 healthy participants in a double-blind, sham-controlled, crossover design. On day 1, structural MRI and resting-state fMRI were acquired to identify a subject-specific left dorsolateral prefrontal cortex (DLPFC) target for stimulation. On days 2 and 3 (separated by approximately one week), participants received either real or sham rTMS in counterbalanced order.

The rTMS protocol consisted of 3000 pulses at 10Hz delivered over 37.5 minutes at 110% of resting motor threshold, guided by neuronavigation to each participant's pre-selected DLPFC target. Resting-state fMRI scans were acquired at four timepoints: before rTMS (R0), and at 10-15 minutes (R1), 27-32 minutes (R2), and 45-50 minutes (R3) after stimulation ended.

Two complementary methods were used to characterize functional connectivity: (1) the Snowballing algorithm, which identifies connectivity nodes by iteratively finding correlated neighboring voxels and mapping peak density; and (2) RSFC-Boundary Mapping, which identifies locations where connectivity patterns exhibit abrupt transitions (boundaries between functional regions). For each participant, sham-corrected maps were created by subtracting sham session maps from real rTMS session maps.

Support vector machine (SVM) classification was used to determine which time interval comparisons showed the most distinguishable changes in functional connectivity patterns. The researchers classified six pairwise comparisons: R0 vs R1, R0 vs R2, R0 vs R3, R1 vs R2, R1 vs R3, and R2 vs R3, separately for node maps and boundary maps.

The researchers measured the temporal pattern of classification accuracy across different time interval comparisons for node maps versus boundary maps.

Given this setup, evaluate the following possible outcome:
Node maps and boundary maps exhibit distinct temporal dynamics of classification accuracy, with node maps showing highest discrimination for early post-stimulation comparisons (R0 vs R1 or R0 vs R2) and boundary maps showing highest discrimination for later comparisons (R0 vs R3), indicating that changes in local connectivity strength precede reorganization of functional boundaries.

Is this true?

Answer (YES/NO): NO